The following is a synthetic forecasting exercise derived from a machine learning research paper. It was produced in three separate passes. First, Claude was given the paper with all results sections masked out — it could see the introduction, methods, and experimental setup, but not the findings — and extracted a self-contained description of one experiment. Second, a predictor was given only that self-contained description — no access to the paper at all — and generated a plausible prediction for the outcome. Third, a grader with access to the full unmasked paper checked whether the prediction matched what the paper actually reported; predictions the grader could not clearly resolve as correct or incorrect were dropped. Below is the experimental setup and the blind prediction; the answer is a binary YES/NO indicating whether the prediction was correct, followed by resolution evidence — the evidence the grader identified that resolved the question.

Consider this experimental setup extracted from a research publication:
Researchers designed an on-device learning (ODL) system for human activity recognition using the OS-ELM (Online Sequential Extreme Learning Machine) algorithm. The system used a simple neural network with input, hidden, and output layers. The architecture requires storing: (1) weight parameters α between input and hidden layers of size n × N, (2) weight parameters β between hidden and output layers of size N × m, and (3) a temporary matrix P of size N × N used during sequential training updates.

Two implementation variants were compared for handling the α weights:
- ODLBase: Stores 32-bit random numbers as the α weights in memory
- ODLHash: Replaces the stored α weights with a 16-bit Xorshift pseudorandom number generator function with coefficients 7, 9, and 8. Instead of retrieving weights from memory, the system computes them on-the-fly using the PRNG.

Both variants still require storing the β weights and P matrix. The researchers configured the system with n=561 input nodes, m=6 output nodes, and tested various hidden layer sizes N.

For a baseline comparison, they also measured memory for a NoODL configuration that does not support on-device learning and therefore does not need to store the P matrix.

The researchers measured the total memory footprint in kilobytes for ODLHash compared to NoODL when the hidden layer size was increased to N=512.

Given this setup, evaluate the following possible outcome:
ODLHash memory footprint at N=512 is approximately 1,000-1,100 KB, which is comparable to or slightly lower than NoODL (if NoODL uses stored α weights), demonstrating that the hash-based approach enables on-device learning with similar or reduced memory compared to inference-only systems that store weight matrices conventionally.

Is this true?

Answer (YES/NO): NO